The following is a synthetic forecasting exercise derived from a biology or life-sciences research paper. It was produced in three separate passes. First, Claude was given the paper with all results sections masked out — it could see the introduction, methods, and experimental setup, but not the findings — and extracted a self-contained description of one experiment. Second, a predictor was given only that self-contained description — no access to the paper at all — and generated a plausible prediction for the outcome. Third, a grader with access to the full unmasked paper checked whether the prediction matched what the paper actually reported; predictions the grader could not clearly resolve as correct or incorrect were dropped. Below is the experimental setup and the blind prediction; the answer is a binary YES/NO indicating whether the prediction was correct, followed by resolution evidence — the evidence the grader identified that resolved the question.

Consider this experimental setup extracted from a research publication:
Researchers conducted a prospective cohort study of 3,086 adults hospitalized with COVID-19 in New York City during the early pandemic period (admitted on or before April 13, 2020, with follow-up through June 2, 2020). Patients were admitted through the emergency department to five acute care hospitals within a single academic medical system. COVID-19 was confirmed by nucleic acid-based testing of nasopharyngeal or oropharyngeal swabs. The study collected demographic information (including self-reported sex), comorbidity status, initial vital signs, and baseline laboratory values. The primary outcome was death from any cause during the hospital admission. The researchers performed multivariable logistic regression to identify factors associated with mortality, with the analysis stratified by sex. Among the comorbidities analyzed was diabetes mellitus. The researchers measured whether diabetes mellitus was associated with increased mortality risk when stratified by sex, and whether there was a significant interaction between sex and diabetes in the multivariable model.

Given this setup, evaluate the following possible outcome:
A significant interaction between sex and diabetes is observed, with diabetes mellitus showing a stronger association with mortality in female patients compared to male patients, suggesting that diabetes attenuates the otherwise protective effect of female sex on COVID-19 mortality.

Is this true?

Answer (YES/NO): NO